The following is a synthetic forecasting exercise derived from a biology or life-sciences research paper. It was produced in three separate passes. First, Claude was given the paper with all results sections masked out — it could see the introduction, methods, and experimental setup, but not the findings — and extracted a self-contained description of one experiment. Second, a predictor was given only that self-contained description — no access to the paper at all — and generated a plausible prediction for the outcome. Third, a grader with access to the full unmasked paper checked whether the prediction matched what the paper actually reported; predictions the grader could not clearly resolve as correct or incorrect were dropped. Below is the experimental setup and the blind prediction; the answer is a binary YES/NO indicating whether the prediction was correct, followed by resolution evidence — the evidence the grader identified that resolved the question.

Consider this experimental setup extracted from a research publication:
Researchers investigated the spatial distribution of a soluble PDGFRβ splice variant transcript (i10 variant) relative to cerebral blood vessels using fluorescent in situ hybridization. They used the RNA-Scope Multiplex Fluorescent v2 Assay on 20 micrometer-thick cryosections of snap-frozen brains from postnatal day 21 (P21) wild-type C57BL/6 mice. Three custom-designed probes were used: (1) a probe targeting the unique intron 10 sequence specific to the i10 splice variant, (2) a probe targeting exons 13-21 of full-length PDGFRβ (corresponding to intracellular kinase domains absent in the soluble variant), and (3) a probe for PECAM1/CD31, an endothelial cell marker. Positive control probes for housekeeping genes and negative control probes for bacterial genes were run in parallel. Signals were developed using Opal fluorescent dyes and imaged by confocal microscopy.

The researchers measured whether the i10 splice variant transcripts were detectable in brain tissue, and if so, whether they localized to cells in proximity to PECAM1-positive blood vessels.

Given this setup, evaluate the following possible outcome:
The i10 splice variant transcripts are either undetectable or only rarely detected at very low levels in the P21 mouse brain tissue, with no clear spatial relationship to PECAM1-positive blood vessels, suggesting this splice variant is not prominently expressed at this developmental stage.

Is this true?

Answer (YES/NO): NO